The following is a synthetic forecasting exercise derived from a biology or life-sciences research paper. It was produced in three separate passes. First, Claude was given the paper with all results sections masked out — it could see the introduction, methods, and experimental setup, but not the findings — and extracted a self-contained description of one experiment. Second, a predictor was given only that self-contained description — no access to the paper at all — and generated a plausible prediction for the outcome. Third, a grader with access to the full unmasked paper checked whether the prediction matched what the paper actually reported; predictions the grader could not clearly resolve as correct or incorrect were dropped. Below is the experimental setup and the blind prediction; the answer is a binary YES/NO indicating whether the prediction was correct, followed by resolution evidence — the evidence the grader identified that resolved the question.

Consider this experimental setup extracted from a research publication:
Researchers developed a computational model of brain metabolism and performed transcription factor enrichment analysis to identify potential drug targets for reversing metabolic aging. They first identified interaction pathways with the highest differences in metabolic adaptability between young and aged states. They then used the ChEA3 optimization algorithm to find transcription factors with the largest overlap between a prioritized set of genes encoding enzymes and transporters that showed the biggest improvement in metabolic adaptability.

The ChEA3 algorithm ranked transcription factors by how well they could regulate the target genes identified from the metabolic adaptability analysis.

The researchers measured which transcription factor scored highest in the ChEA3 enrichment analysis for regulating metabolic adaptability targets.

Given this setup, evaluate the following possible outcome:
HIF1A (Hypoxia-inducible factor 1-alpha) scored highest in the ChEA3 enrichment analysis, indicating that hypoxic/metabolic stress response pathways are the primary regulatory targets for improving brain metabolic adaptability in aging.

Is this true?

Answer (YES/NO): NO